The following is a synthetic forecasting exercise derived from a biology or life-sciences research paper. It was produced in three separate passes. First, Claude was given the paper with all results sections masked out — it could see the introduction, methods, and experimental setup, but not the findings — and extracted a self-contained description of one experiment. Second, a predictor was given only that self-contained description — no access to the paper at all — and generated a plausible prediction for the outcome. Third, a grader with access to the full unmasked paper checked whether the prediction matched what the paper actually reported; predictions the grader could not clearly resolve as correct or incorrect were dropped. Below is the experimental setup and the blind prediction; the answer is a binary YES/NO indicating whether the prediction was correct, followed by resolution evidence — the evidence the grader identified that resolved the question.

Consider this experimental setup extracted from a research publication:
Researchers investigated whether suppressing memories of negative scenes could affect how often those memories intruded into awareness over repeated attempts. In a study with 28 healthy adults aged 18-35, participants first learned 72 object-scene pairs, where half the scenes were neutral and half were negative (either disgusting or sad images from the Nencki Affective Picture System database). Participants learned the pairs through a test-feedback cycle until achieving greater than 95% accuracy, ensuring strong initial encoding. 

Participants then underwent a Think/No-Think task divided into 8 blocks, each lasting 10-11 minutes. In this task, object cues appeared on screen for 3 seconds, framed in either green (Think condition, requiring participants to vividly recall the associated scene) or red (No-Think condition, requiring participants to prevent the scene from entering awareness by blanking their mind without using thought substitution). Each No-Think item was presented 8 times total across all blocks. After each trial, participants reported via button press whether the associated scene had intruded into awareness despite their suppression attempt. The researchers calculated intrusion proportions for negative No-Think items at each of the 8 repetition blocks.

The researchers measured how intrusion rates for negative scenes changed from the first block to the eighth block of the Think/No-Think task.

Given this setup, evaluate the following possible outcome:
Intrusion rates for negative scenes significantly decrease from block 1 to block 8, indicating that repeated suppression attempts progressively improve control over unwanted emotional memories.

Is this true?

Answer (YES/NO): YES